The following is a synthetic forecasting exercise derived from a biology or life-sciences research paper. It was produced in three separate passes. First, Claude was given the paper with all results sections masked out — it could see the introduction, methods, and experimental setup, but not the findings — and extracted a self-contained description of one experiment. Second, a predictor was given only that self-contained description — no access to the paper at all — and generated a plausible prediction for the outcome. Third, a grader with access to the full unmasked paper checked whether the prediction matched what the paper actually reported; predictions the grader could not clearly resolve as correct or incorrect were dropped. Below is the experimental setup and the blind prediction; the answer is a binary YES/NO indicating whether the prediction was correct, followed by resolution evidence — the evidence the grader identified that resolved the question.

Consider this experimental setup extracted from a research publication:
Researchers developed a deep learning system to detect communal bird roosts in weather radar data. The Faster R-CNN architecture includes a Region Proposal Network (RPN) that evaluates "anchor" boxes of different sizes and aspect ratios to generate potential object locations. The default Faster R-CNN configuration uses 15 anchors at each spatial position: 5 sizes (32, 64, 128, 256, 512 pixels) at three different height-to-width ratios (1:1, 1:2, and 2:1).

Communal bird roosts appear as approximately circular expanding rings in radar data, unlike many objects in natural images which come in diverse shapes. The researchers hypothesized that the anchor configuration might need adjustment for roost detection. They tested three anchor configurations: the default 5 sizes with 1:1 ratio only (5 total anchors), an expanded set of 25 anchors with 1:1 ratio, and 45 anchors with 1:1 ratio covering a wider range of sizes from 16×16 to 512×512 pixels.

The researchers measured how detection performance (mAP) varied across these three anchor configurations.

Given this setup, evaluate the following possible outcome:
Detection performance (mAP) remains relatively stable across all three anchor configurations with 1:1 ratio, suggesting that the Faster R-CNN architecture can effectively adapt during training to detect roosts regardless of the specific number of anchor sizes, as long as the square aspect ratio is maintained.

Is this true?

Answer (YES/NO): YES